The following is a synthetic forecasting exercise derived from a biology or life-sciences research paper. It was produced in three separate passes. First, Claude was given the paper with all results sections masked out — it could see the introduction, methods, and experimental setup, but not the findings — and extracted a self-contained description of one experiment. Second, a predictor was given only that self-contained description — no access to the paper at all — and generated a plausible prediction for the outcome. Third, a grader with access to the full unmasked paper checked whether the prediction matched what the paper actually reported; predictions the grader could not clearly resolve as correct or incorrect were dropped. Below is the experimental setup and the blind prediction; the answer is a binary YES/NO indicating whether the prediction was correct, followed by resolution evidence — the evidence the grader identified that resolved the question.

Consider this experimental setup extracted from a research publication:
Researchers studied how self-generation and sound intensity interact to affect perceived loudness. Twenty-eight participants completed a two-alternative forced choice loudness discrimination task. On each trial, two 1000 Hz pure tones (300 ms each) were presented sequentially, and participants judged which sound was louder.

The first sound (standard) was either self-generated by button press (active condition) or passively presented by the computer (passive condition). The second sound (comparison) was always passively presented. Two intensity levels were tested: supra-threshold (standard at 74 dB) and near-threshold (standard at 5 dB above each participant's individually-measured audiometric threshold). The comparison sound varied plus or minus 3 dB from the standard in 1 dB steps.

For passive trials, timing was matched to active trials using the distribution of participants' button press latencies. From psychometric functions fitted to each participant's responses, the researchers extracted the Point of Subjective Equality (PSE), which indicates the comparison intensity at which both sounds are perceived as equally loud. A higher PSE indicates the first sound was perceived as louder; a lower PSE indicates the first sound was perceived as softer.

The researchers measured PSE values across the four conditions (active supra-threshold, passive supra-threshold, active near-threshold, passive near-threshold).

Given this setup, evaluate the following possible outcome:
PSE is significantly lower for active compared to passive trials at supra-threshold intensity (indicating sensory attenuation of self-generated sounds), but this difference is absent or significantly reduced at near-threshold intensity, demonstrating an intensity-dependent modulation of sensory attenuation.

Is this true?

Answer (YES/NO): NO